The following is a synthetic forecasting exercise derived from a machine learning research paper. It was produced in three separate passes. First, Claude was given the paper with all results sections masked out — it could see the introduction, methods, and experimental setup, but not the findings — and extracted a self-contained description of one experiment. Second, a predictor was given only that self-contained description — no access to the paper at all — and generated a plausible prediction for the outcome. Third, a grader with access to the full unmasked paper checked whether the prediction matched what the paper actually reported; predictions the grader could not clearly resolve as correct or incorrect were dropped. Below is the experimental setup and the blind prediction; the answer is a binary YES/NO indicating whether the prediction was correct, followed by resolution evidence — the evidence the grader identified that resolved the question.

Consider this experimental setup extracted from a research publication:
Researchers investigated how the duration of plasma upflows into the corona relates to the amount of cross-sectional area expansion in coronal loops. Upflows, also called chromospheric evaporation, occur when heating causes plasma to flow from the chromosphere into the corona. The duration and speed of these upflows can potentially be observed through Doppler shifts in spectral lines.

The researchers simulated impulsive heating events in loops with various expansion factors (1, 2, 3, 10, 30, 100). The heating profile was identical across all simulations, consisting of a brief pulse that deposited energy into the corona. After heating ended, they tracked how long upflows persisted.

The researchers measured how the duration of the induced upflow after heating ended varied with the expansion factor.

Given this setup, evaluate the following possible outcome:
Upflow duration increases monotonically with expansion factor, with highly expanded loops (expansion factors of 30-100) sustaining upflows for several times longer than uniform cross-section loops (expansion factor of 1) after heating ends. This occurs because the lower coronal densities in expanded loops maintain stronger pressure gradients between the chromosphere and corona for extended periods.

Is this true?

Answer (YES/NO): NO